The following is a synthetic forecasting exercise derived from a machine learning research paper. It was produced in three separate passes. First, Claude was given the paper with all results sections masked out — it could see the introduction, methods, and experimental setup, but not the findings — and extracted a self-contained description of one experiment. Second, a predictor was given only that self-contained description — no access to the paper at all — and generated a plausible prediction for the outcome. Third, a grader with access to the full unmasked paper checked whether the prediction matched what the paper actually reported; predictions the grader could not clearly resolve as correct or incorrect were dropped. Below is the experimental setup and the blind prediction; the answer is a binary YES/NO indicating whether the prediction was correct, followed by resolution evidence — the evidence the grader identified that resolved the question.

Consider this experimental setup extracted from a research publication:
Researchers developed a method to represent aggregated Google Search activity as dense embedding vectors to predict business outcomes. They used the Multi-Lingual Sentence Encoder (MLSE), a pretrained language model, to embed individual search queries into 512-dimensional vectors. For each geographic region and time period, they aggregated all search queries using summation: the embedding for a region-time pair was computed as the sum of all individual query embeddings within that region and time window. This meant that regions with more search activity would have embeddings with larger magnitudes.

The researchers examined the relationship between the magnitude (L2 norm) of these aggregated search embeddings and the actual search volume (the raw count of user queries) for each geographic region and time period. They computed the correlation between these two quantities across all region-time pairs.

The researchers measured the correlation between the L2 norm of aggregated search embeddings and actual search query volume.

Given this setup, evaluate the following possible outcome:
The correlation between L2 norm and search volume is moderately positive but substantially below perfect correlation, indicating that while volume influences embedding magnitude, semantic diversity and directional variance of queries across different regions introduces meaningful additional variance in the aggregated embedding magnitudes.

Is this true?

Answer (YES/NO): NO